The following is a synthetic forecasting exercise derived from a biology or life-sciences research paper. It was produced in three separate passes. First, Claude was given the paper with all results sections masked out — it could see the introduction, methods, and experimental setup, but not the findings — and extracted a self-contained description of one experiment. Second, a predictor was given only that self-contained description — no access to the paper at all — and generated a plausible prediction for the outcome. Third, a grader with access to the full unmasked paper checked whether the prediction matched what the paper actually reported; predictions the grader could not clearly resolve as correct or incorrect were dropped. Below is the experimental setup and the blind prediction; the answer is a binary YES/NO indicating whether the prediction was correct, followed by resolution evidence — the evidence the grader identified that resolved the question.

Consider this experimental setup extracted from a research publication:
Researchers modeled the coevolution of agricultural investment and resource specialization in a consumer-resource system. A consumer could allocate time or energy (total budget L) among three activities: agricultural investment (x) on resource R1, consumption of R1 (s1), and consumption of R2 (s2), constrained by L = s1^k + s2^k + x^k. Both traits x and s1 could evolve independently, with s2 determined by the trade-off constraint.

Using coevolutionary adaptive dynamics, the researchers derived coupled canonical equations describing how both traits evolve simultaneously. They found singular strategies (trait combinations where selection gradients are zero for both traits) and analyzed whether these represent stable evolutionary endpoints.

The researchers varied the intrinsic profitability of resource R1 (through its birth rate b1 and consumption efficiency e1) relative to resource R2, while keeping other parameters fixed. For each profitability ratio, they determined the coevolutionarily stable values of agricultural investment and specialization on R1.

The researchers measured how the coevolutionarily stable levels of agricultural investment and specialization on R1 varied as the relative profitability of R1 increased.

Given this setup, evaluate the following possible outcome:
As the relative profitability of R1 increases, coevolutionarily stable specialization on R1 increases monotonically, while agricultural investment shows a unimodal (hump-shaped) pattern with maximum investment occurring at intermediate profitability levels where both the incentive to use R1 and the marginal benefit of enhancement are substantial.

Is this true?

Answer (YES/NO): NO